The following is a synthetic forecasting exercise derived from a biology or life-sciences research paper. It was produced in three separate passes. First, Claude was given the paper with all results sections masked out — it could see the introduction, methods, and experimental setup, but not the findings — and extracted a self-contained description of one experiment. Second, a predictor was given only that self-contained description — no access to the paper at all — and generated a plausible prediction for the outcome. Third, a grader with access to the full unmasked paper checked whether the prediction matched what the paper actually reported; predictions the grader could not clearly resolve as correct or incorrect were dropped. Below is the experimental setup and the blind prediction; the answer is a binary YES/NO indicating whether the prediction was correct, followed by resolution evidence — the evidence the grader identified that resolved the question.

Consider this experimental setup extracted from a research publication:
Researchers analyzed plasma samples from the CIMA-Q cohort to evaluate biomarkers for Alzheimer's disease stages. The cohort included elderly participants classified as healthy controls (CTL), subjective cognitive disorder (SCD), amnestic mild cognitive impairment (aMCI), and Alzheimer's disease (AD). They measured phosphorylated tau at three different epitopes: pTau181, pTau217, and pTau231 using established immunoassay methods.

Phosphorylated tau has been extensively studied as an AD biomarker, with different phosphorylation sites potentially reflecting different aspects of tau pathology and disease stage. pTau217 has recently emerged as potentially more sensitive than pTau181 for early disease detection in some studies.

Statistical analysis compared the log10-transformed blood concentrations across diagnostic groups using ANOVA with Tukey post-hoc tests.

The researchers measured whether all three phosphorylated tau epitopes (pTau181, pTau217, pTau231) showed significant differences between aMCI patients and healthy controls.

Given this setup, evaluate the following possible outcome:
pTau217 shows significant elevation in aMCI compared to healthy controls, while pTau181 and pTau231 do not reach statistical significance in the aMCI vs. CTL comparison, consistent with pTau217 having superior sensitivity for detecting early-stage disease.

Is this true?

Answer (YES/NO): NO